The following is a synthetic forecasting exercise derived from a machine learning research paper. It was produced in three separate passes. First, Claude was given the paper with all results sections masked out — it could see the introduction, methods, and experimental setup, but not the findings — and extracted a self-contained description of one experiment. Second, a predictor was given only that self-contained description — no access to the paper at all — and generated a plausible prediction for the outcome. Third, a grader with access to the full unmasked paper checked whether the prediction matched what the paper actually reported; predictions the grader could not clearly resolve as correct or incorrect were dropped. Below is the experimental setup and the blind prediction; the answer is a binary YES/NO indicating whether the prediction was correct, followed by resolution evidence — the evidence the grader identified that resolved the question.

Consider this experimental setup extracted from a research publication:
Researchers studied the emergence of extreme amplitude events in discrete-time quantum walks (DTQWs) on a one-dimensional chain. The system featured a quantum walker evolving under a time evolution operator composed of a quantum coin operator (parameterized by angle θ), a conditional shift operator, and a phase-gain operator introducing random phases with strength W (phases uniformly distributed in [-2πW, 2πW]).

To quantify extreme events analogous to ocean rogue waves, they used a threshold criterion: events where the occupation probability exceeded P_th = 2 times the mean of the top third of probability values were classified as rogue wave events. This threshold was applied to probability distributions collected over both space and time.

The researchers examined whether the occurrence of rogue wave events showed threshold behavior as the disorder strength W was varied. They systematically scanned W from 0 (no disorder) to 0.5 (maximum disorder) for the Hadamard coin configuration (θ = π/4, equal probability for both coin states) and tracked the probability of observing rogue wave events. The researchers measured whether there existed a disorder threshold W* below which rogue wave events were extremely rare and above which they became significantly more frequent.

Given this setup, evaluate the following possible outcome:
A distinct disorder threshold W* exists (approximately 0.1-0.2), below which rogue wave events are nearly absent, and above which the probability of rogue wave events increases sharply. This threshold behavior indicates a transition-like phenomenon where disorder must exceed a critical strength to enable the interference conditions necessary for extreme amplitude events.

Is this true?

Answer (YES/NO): NO